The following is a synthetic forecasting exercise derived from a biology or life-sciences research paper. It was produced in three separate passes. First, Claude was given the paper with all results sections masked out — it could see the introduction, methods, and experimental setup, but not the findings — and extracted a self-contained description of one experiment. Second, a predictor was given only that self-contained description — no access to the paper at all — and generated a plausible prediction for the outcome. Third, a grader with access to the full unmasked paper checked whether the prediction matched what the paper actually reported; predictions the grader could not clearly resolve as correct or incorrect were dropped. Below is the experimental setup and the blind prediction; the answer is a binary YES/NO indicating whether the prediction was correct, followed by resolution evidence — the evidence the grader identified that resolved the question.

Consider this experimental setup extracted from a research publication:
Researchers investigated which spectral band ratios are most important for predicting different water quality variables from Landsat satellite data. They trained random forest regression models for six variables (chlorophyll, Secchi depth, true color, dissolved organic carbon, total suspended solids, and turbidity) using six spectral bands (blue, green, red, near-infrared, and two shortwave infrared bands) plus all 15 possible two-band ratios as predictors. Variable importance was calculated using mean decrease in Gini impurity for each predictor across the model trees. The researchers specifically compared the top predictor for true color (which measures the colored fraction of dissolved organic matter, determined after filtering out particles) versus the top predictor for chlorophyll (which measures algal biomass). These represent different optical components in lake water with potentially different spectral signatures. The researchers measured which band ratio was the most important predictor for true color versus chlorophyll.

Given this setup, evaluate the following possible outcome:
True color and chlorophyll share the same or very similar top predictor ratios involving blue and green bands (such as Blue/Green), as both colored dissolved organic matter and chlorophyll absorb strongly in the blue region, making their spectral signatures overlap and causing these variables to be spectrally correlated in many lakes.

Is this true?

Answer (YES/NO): NO